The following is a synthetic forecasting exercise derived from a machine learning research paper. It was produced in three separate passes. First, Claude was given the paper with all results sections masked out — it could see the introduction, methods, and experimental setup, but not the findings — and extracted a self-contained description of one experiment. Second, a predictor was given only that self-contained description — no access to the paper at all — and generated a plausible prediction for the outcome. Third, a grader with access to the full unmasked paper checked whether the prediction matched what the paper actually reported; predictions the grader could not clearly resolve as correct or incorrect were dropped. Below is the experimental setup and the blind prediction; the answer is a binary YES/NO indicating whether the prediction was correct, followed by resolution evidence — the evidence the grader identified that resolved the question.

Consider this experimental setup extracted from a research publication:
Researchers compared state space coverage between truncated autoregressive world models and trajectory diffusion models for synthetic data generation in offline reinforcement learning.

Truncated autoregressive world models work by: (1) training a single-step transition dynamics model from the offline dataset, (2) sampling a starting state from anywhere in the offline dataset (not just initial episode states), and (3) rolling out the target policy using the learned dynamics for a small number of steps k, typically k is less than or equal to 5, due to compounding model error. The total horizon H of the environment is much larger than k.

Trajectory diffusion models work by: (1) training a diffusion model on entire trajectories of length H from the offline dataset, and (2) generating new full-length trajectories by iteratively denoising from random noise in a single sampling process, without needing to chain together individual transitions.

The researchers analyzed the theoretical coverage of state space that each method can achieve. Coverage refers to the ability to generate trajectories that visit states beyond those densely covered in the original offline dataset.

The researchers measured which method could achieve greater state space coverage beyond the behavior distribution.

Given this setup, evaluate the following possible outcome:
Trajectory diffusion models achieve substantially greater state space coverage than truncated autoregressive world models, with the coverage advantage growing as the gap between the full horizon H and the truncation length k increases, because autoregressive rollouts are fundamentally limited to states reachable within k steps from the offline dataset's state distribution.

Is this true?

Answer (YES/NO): YES